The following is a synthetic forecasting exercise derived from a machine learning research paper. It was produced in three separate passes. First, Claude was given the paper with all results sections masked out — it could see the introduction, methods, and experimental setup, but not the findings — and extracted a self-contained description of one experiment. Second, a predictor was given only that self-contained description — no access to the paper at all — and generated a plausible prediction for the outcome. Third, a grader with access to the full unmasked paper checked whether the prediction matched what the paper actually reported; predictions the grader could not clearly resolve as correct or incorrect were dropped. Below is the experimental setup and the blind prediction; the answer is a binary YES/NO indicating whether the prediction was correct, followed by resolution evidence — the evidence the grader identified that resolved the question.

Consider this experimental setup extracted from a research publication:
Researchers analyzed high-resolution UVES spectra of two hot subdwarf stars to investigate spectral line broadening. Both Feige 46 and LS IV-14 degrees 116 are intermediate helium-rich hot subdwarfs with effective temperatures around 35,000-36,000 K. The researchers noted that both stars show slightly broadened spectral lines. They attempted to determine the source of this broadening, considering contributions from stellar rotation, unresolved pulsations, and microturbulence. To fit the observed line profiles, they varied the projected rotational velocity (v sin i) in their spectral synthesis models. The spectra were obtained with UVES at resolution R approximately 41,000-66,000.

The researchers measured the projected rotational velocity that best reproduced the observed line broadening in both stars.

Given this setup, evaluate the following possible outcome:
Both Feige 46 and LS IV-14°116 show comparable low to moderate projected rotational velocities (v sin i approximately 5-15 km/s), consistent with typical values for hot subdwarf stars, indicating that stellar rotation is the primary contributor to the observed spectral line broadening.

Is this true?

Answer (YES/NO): NO